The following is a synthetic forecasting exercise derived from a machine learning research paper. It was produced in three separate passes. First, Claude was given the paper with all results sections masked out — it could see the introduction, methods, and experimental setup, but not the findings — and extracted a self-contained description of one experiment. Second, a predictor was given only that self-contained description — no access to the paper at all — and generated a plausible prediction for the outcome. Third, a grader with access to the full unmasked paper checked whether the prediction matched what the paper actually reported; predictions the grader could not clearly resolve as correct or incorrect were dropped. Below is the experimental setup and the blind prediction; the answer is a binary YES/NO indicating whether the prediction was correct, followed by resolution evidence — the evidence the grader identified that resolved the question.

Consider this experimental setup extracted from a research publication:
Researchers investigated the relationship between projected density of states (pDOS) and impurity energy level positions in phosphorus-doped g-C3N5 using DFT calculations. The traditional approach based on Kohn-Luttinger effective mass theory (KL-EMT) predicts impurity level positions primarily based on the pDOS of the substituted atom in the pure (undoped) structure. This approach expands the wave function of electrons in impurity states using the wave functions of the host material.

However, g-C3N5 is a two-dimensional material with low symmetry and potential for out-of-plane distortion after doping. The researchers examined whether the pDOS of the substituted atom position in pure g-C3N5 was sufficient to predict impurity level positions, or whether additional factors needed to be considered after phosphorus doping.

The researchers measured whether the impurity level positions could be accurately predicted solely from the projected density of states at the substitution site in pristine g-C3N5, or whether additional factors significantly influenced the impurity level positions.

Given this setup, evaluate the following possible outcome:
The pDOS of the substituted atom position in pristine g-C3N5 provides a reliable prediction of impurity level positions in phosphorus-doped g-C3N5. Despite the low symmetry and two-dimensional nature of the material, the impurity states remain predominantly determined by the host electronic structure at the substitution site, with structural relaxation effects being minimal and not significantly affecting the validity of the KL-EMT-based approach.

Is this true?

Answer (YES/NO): NO